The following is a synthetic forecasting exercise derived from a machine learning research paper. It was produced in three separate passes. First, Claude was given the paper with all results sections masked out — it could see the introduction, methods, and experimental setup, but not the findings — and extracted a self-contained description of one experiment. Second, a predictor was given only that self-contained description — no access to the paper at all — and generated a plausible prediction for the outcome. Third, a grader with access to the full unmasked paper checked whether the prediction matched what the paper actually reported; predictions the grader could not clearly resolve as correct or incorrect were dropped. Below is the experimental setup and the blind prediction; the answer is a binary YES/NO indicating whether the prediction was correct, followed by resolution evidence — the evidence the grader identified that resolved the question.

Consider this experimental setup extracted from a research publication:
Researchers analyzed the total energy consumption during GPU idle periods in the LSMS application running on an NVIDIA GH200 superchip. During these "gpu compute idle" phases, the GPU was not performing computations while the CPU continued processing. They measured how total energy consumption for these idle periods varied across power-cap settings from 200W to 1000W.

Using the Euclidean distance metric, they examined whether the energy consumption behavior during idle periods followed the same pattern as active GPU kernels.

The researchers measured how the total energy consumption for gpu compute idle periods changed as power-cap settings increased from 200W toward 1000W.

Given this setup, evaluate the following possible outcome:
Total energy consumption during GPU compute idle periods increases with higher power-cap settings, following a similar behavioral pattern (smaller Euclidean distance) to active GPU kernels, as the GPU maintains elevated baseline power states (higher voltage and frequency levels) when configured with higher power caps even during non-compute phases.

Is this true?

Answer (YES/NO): NO